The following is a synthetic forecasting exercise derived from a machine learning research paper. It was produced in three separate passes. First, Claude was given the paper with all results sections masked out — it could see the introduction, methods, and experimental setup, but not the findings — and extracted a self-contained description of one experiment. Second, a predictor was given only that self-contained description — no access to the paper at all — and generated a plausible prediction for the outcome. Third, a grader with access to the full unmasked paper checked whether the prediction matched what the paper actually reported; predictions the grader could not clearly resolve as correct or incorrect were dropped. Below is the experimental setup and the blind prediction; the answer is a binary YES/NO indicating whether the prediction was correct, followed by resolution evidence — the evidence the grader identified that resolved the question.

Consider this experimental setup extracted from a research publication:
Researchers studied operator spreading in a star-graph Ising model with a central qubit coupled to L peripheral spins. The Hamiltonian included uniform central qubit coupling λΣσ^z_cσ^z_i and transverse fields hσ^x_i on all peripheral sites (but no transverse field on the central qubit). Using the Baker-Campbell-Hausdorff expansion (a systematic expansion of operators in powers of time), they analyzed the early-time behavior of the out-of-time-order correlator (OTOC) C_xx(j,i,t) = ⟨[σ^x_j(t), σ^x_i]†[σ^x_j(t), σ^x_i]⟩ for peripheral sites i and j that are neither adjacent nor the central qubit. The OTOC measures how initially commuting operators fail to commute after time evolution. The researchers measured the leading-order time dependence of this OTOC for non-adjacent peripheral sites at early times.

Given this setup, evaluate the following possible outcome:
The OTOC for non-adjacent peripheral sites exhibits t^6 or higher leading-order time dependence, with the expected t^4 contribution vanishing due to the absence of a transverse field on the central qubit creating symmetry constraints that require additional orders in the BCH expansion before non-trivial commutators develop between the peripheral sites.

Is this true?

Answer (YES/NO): YES